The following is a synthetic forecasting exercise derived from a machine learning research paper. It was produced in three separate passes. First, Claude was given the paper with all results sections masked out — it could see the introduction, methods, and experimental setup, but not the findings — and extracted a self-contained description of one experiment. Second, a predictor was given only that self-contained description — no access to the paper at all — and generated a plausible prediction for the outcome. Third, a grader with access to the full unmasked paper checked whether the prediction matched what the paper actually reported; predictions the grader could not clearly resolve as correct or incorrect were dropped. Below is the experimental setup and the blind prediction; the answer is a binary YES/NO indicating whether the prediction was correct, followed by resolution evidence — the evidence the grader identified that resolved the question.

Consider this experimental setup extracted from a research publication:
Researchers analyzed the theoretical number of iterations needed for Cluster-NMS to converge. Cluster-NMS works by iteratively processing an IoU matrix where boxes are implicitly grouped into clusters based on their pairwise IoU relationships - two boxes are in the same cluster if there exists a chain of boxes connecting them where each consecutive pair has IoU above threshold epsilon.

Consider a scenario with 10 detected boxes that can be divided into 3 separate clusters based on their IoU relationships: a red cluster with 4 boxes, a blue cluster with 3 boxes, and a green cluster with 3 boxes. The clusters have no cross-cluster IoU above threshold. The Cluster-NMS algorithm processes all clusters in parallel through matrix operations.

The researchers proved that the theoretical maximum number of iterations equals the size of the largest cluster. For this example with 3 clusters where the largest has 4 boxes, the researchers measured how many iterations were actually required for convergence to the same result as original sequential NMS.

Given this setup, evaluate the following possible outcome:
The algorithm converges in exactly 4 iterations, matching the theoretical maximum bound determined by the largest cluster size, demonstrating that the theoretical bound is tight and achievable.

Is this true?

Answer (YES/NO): NO